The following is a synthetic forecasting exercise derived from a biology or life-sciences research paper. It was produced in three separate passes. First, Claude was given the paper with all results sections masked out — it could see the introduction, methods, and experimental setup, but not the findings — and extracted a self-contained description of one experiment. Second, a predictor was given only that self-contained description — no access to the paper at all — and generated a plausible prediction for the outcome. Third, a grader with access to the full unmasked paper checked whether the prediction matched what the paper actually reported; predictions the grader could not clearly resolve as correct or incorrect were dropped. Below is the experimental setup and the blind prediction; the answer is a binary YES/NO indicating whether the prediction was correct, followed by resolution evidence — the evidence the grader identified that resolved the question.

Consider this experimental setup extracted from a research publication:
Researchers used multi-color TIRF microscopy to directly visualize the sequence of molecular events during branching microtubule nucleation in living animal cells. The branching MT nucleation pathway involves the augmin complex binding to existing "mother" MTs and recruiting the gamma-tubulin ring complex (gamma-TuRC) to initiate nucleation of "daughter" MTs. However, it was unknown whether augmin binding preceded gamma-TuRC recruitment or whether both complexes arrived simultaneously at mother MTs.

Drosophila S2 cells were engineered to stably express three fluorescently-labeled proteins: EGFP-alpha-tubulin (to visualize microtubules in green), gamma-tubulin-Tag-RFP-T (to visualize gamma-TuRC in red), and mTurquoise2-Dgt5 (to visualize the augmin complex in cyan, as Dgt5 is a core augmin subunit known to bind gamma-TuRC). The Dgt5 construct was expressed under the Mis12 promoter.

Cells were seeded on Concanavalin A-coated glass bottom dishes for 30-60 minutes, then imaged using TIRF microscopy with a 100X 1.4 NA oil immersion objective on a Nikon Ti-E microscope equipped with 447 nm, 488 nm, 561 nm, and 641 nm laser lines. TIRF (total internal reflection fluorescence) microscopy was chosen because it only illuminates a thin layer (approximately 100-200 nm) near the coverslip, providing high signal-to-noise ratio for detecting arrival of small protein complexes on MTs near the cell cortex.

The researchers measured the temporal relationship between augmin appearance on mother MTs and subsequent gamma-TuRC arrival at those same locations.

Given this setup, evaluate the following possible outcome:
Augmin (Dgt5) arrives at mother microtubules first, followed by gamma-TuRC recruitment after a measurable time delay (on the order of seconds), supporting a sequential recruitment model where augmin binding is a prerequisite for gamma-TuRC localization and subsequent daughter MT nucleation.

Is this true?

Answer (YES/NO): YES